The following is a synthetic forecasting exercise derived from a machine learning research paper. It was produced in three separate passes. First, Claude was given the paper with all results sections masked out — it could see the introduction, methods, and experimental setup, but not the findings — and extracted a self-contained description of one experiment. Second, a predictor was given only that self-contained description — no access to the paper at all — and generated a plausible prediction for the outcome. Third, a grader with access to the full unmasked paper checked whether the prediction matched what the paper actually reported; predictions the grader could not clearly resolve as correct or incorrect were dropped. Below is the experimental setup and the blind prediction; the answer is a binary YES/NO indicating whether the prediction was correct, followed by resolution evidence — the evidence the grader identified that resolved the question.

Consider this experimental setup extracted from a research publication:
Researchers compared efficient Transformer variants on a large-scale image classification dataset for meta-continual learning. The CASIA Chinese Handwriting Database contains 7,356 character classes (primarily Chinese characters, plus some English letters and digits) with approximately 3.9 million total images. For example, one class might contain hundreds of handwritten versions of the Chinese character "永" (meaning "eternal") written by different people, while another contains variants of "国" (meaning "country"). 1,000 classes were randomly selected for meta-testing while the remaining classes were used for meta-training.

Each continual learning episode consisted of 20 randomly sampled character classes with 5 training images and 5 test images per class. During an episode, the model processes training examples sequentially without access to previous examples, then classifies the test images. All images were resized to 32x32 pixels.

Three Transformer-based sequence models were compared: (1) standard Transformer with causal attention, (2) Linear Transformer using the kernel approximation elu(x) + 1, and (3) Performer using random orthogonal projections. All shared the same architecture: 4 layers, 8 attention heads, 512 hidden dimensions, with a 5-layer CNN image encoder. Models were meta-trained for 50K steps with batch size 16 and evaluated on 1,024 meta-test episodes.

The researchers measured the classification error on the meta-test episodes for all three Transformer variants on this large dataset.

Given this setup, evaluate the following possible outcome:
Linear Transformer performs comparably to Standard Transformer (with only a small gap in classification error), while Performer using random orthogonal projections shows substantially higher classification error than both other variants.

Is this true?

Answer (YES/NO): NO